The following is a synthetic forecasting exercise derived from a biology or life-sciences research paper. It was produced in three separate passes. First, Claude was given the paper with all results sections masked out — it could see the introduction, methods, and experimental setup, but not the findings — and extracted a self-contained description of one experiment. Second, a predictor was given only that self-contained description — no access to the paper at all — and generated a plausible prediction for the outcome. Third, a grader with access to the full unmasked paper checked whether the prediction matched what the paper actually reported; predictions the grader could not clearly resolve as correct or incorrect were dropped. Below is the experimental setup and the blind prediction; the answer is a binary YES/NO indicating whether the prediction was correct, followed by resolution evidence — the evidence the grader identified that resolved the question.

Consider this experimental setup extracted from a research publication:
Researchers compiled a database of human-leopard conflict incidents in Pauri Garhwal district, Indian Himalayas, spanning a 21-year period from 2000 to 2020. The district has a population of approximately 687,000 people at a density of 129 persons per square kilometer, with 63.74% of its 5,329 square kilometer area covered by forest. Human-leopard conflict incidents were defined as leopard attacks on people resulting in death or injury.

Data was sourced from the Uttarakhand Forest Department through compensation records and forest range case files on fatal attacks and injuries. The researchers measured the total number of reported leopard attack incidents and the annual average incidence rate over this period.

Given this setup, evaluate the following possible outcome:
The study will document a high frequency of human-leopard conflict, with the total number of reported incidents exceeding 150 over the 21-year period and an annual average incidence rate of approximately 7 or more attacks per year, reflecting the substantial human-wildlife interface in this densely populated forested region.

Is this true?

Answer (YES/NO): YES